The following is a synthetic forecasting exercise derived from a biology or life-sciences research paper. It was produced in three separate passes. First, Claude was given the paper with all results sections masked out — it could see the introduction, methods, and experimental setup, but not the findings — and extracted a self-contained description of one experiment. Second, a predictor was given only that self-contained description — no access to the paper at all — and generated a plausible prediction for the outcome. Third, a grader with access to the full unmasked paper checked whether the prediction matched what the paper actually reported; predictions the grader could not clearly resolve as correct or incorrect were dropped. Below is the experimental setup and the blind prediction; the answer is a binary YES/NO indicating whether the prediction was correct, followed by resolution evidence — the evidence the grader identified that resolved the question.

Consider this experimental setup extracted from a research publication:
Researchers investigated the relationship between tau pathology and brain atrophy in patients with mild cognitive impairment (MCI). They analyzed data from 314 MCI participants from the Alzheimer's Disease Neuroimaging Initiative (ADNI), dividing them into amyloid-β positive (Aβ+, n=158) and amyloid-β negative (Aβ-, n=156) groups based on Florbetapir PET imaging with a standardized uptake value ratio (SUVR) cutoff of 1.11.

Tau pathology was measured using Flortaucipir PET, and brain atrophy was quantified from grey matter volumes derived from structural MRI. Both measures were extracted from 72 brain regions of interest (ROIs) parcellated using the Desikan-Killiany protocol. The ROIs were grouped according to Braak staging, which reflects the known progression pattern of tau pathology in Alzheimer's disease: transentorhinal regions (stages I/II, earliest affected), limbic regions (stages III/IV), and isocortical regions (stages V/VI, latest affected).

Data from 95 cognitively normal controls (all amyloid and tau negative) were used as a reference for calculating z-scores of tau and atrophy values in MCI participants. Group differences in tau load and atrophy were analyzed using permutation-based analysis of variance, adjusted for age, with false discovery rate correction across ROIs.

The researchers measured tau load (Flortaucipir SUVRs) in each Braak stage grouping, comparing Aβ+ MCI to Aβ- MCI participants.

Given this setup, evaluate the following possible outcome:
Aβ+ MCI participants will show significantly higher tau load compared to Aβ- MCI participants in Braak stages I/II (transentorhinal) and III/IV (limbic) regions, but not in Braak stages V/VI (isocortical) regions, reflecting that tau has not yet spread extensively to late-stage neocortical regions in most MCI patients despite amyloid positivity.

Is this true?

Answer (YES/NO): NO